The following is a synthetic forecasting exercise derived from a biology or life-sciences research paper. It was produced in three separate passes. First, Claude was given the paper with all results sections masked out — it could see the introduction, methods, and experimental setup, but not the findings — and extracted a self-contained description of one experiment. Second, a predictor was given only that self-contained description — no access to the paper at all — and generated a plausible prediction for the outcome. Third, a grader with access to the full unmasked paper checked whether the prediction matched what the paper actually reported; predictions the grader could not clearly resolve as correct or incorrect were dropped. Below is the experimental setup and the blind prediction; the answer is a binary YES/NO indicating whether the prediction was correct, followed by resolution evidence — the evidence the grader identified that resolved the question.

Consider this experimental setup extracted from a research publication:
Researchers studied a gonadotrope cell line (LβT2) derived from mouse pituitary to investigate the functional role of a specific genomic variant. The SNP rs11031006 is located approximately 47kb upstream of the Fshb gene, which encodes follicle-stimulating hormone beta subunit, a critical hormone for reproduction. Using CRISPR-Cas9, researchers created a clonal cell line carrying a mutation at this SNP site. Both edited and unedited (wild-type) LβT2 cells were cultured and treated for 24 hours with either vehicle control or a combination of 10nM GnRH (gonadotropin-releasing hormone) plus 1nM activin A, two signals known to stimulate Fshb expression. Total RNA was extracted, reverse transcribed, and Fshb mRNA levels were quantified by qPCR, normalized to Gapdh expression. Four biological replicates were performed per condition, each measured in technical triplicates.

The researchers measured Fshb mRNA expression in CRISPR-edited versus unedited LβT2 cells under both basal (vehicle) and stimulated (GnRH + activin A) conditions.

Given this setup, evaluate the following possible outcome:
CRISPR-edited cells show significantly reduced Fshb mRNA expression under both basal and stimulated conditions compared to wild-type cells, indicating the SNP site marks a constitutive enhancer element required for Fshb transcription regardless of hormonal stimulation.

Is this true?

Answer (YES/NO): NO